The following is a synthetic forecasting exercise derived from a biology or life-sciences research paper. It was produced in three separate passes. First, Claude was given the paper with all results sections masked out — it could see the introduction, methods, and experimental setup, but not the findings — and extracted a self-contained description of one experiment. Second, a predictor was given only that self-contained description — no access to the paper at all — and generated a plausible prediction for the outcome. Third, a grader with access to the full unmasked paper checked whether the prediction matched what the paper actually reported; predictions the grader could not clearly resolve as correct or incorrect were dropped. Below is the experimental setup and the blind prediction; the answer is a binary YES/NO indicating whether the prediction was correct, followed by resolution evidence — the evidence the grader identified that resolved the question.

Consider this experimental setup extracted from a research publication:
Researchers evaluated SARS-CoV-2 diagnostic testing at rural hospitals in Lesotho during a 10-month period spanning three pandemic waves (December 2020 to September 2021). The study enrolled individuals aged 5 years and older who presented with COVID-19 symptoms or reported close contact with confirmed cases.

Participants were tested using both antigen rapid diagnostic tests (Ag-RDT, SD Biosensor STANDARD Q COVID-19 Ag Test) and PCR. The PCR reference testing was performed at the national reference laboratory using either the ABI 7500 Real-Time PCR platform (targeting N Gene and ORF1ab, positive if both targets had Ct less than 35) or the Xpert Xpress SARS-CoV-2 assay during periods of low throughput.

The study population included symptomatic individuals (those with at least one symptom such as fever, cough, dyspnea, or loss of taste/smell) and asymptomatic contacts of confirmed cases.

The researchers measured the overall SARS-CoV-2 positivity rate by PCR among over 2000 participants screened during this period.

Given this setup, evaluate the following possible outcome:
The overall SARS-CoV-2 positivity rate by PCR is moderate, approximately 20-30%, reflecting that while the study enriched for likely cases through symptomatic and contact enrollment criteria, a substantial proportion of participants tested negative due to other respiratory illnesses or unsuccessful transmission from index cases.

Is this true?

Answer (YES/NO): NO